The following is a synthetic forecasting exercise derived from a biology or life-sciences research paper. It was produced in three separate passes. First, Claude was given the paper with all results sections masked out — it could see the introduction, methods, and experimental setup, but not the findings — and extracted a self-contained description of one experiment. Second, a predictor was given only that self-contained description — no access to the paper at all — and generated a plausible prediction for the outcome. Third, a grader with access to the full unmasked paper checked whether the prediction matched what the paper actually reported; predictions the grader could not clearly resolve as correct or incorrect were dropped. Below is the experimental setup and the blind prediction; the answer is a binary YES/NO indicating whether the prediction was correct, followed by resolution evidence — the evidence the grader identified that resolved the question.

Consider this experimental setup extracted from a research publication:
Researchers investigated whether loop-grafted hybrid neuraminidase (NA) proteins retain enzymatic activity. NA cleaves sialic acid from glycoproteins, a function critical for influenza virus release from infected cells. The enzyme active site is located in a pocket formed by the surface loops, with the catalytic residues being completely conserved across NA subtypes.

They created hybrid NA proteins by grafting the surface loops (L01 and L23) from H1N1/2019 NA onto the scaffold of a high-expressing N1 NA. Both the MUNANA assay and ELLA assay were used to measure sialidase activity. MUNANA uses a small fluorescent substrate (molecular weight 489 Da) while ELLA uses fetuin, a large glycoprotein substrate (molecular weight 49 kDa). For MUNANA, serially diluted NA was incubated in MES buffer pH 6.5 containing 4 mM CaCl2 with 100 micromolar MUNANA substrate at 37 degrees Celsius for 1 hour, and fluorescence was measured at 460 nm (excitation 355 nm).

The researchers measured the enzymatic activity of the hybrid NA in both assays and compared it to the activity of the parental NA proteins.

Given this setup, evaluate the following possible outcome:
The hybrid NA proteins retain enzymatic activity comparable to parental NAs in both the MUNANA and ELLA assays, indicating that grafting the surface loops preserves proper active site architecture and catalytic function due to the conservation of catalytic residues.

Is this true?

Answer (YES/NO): YES